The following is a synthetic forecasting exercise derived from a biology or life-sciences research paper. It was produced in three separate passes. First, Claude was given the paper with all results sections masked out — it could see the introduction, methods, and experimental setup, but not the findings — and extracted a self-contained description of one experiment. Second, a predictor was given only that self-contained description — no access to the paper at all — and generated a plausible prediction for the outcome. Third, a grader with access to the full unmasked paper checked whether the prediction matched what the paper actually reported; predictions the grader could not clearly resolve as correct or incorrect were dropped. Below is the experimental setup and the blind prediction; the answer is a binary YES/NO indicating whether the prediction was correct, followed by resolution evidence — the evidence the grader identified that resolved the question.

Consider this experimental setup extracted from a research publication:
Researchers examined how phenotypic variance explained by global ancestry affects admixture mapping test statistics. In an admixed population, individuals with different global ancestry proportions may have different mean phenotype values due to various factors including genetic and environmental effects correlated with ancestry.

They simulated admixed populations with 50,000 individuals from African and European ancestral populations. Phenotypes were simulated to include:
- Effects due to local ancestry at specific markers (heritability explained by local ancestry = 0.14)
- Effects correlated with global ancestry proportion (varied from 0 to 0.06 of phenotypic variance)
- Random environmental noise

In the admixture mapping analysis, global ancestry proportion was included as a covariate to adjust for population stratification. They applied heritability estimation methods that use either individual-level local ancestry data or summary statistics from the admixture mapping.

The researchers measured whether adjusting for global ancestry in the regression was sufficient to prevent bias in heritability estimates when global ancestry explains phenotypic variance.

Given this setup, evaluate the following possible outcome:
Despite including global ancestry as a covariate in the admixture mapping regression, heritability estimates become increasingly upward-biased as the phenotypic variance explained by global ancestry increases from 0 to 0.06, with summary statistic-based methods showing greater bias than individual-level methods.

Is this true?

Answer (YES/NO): NO